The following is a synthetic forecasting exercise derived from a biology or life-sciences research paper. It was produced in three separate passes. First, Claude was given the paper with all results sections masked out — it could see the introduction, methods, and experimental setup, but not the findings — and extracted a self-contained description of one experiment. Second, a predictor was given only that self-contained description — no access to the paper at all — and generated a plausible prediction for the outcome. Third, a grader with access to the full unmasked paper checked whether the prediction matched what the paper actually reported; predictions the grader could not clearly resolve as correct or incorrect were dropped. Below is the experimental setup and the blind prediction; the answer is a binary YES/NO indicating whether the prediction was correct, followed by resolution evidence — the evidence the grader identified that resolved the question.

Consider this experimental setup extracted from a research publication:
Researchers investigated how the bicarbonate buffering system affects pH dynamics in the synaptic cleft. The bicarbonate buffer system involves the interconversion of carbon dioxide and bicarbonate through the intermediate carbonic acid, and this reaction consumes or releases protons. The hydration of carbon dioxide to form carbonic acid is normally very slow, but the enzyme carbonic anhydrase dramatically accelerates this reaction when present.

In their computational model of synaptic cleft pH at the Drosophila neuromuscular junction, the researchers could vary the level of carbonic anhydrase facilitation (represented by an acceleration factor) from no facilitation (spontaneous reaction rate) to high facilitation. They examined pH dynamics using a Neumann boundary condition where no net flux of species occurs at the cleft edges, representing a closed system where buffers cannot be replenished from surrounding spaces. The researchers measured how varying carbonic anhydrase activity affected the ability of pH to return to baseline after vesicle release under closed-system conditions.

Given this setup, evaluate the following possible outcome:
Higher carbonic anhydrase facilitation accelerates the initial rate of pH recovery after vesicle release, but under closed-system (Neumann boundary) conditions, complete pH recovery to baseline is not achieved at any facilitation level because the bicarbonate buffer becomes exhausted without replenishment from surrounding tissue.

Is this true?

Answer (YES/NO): NO